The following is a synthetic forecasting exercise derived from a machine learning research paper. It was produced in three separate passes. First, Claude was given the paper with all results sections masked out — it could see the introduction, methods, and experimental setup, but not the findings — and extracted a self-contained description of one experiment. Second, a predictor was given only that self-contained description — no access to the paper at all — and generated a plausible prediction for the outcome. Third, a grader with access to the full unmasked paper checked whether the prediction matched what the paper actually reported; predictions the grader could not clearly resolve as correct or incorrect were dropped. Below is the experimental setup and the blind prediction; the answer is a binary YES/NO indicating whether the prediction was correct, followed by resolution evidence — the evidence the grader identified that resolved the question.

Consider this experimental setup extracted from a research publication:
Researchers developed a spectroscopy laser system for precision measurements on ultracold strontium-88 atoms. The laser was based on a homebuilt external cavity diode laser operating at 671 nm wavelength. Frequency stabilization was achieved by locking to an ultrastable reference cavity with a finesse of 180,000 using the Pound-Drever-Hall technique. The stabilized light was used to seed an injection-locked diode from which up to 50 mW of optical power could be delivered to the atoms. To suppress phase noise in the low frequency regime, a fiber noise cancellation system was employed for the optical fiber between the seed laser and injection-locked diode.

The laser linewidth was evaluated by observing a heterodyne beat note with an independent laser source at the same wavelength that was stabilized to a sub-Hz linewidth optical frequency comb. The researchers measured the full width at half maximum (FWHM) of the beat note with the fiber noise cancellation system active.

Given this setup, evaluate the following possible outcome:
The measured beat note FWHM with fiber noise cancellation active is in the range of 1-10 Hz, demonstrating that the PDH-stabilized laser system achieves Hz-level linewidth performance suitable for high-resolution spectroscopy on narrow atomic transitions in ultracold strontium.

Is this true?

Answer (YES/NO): YES